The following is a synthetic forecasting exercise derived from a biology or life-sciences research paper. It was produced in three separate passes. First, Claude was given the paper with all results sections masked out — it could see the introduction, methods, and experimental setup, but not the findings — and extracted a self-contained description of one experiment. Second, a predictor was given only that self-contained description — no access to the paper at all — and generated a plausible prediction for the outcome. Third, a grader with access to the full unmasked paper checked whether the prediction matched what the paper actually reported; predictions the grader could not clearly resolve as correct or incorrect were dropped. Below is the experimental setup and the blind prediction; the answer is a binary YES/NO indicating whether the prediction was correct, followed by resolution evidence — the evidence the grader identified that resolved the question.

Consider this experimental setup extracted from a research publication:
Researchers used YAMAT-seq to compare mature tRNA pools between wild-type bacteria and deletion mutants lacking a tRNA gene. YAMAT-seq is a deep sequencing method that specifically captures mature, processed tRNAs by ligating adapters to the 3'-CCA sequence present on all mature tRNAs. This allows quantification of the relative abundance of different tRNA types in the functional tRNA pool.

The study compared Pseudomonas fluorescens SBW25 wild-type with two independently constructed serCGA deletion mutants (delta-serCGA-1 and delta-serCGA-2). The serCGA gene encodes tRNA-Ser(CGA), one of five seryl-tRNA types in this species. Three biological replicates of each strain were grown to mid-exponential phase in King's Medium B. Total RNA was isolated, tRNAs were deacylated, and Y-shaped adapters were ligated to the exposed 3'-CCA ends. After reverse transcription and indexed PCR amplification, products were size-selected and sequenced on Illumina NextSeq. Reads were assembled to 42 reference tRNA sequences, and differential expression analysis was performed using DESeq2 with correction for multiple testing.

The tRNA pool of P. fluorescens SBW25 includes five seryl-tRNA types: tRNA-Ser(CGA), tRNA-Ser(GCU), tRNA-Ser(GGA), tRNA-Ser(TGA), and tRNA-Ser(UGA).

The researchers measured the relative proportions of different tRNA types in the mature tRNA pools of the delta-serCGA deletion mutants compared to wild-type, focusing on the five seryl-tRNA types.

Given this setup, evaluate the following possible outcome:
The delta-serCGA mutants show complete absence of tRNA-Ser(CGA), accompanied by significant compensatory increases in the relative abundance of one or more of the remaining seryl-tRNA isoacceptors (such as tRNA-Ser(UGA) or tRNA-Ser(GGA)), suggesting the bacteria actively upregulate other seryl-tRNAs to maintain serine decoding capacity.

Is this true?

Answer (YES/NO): NO